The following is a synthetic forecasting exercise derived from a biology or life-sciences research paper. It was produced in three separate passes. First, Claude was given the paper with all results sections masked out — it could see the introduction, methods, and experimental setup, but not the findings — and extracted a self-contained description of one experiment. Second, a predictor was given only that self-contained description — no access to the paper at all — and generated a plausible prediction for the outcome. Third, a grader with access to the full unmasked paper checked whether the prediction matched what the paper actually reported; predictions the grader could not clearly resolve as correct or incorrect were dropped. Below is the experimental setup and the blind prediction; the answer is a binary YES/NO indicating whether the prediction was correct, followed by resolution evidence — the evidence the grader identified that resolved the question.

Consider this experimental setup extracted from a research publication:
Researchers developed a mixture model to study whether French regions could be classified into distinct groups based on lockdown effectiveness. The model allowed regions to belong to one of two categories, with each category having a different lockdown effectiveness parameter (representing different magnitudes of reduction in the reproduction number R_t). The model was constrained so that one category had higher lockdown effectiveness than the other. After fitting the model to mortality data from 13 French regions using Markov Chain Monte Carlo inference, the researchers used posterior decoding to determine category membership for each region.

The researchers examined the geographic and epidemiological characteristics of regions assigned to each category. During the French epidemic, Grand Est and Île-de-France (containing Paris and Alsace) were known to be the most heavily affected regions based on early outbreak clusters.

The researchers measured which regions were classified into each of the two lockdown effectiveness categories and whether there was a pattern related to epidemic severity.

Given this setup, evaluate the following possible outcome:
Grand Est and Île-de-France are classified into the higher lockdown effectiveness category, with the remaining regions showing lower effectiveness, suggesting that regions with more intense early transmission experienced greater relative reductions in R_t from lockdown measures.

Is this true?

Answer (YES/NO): NO